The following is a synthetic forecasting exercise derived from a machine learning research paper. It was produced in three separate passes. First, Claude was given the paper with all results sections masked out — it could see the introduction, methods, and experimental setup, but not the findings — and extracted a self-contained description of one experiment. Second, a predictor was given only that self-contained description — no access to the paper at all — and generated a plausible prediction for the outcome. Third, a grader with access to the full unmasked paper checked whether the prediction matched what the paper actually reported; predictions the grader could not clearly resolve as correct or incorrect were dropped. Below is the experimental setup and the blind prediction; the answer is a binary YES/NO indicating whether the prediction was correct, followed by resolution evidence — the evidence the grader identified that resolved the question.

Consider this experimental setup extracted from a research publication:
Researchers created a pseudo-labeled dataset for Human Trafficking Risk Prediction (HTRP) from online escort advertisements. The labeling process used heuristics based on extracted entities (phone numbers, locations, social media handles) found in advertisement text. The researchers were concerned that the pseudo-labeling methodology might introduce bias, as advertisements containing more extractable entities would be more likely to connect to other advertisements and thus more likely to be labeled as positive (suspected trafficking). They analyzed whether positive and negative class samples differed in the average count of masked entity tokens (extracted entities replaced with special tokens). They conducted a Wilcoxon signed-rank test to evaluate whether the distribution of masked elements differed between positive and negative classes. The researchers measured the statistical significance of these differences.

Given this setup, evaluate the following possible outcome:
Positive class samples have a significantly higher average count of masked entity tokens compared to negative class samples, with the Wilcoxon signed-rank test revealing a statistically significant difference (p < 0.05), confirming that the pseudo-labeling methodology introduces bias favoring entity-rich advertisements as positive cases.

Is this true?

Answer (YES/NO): YES